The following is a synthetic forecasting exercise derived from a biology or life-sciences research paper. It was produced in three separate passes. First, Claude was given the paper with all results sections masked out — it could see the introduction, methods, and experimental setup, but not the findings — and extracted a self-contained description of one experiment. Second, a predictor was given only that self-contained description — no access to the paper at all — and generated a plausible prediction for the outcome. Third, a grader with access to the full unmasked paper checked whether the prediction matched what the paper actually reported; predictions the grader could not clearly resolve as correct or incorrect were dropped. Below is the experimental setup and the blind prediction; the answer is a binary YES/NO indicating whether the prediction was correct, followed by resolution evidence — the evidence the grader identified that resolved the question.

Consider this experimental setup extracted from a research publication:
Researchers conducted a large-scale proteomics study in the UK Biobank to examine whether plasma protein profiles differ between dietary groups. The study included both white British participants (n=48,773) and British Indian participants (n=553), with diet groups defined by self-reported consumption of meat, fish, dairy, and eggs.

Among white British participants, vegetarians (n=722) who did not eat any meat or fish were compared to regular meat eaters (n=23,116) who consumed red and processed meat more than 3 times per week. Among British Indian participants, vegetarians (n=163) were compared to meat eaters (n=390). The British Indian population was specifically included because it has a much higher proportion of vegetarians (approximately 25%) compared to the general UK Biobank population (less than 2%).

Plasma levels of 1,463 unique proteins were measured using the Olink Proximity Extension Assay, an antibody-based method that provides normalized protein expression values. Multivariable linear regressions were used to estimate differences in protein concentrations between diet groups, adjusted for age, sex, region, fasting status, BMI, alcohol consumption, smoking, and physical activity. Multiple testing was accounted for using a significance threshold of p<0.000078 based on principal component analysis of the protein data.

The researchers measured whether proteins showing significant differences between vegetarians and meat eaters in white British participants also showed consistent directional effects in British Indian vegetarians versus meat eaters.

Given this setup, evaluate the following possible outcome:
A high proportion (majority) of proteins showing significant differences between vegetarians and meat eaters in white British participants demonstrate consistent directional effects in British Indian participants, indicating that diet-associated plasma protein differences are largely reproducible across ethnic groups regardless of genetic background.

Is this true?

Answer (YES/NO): YES